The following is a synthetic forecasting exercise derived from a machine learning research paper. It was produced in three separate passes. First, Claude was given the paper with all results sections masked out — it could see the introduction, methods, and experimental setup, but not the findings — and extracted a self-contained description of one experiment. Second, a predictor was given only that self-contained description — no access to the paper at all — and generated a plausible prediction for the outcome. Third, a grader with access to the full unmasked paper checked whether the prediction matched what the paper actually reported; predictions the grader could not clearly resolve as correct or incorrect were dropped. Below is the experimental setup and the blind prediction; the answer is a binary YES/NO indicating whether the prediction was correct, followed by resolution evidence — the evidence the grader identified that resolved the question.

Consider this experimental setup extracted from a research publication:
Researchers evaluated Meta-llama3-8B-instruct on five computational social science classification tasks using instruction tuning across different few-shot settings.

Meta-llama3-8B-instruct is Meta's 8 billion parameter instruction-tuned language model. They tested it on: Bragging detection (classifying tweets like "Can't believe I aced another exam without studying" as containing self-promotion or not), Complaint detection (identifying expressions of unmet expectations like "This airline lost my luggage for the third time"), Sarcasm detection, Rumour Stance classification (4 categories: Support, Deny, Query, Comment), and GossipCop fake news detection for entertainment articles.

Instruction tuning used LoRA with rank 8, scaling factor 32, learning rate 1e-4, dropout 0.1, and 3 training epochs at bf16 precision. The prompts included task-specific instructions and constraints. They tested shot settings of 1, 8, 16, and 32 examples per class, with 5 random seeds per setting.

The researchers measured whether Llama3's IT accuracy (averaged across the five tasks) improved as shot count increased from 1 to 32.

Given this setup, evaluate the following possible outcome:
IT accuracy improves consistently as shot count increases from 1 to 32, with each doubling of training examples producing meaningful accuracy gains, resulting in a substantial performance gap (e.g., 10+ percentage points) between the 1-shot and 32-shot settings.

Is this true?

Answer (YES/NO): NO